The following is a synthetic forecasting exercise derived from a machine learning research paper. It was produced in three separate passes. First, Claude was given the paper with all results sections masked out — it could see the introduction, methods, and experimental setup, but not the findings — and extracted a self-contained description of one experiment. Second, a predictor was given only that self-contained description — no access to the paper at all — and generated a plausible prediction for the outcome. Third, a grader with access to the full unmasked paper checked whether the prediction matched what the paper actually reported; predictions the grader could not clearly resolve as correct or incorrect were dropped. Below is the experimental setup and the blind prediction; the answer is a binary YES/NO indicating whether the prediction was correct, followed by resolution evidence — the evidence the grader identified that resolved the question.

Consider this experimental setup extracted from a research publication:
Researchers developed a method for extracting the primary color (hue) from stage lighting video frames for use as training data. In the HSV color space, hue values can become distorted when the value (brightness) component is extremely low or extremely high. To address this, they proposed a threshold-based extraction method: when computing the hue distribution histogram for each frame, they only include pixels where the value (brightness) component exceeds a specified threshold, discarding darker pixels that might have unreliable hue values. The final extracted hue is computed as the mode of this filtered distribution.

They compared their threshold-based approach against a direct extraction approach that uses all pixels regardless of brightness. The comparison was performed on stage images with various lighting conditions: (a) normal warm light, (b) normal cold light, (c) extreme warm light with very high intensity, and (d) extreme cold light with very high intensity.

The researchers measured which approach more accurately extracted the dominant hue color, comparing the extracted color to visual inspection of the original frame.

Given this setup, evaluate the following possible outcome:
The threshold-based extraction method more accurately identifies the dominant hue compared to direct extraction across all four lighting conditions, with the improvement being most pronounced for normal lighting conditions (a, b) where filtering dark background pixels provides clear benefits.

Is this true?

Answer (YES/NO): NO